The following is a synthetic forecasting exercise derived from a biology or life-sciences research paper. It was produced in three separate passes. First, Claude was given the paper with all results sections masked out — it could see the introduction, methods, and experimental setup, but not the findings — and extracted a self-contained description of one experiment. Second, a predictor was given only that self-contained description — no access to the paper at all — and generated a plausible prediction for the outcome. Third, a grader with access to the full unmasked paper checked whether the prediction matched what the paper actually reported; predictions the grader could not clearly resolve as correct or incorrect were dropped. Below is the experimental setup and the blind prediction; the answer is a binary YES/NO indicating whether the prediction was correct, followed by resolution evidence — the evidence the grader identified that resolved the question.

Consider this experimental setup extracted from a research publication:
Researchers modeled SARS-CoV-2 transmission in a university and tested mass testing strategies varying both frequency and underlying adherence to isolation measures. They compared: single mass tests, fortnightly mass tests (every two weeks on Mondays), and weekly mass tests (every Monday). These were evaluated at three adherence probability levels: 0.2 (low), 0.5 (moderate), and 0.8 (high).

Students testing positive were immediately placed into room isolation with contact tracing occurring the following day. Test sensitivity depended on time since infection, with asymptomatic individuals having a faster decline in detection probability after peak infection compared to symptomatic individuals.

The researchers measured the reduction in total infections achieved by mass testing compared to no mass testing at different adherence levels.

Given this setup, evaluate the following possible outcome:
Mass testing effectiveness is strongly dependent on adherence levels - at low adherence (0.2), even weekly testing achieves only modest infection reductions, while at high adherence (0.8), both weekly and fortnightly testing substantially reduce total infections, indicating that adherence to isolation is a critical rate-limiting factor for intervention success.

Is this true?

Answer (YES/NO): YES